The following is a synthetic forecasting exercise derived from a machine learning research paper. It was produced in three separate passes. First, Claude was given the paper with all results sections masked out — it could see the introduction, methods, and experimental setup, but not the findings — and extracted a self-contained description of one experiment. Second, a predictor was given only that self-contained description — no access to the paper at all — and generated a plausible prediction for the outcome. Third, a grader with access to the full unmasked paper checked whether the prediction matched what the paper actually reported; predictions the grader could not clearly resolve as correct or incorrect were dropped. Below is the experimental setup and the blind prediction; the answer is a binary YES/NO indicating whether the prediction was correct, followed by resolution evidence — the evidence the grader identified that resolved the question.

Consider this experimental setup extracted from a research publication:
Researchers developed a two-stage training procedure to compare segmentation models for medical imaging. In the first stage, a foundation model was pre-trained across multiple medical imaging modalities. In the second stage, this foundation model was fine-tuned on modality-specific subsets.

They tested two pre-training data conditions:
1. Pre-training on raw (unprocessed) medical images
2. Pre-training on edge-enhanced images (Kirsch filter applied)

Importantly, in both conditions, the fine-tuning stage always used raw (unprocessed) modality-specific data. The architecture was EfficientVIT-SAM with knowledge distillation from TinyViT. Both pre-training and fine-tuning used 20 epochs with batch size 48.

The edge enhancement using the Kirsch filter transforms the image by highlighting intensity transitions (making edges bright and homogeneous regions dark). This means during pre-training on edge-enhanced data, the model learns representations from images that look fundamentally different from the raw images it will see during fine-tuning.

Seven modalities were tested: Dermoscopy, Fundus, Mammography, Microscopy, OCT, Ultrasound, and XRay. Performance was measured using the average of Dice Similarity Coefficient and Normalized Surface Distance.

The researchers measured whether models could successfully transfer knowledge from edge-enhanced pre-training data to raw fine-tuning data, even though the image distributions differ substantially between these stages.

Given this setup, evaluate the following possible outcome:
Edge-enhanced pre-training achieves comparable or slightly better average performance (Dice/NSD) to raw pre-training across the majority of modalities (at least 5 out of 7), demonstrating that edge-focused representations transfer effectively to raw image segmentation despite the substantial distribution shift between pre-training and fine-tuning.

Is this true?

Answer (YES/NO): NO